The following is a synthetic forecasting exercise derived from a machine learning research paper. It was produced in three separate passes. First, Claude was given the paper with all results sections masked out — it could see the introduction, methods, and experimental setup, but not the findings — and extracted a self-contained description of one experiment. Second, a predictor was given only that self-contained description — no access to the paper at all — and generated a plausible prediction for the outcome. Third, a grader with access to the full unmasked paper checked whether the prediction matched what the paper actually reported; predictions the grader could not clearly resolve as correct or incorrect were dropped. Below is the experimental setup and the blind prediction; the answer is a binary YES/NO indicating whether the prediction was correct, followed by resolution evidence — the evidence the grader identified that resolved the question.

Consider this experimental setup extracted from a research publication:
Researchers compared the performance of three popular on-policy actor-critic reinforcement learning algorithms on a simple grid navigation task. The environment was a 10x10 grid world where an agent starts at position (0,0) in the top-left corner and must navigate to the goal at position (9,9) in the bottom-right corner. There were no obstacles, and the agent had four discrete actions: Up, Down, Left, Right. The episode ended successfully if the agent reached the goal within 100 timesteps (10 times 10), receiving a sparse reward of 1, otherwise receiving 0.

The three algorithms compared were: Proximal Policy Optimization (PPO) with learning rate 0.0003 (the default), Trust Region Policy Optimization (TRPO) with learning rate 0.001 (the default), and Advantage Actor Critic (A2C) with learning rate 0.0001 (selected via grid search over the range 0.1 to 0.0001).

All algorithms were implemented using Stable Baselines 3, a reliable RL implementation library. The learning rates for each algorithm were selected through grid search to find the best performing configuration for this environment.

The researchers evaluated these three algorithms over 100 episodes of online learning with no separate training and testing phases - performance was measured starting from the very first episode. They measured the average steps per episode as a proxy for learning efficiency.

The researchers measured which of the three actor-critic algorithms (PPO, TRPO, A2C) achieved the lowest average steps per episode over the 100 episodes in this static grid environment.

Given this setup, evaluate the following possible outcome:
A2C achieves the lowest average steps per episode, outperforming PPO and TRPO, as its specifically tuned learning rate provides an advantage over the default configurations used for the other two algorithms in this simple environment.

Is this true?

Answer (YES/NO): NO